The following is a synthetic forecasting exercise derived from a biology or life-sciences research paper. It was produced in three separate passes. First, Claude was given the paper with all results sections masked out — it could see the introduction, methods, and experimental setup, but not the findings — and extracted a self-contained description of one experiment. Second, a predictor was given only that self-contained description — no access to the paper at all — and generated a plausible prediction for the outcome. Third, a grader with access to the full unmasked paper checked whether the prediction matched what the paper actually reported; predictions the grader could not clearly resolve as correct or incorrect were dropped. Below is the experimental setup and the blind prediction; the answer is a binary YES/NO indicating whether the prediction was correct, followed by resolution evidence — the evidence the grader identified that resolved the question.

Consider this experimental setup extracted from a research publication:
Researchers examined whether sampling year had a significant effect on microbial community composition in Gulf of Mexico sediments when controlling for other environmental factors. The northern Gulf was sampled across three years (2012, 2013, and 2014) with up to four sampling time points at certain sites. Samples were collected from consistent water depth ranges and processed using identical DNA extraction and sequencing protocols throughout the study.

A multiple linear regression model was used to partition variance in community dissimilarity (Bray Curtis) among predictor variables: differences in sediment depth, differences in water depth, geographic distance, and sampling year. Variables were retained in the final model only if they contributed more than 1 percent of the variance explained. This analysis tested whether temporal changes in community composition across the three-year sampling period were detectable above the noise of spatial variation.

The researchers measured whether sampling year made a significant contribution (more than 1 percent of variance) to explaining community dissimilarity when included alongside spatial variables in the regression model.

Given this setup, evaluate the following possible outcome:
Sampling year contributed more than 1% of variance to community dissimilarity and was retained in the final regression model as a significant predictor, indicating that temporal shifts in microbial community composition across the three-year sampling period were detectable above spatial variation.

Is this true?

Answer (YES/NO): YES